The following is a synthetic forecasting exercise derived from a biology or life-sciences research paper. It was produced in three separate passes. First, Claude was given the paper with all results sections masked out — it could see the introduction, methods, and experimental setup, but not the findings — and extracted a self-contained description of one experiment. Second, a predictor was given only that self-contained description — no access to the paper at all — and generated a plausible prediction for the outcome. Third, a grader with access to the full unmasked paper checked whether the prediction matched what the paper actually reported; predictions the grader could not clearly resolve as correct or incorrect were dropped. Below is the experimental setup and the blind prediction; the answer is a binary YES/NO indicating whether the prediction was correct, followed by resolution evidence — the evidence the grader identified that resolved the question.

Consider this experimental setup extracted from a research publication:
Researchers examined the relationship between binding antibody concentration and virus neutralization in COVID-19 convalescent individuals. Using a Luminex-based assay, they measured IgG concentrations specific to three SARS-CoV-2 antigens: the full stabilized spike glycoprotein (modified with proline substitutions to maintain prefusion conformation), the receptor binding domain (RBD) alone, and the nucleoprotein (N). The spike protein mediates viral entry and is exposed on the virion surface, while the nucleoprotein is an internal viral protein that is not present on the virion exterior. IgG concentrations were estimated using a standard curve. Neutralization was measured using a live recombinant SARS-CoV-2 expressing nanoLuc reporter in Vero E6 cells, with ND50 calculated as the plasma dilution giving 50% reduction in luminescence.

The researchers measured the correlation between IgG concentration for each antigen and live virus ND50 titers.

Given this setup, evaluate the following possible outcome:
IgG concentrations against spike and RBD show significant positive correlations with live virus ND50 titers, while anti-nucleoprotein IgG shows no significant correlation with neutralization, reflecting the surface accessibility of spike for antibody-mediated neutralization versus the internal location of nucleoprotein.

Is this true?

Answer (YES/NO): NO